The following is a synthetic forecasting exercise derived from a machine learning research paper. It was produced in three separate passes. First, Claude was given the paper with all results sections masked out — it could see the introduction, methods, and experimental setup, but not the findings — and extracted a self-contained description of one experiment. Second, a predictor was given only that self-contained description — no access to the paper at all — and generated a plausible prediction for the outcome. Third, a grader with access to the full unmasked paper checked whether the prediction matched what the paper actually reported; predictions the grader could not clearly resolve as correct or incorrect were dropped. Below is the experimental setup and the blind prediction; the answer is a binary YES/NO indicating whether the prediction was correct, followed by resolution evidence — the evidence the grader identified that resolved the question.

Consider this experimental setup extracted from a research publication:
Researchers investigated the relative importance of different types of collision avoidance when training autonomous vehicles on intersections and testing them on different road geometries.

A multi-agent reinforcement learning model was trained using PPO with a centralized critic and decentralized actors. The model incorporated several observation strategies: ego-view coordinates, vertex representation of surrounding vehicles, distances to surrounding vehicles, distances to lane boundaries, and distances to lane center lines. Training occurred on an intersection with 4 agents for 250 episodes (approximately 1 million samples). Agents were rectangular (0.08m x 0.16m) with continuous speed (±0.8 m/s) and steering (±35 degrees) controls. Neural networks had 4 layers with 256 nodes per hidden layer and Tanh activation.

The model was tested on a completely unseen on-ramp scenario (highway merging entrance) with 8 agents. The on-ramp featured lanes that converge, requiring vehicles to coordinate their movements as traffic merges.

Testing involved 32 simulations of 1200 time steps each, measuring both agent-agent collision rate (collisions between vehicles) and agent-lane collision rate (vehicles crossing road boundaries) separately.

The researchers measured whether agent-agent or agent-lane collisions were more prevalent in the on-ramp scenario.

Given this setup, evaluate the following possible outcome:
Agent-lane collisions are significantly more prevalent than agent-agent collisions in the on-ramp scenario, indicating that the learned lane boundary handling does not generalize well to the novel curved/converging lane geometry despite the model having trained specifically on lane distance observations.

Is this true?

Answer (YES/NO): NO